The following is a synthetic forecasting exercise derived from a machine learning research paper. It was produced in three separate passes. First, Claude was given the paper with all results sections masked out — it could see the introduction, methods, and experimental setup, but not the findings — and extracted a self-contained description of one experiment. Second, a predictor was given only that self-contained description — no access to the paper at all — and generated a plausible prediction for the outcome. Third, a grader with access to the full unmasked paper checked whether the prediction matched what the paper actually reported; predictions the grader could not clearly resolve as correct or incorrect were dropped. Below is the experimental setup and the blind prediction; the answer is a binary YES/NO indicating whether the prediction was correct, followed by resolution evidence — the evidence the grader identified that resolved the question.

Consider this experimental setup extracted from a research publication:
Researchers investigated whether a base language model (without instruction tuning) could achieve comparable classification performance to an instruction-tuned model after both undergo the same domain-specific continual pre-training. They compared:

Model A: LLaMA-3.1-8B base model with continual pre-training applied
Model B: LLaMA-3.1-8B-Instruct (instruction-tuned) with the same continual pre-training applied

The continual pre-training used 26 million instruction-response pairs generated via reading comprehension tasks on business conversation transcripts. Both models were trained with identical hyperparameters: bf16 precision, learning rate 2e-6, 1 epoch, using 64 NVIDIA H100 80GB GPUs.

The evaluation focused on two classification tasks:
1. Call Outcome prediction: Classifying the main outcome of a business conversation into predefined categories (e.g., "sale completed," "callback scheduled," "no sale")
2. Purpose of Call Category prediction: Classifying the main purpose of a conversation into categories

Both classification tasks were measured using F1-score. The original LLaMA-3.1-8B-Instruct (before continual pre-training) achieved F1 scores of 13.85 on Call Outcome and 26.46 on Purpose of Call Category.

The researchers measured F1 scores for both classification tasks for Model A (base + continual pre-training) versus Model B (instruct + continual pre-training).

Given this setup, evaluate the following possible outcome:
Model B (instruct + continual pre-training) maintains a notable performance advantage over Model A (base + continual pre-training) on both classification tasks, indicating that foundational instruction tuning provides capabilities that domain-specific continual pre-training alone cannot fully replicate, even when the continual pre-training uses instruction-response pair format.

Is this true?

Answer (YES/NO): NO